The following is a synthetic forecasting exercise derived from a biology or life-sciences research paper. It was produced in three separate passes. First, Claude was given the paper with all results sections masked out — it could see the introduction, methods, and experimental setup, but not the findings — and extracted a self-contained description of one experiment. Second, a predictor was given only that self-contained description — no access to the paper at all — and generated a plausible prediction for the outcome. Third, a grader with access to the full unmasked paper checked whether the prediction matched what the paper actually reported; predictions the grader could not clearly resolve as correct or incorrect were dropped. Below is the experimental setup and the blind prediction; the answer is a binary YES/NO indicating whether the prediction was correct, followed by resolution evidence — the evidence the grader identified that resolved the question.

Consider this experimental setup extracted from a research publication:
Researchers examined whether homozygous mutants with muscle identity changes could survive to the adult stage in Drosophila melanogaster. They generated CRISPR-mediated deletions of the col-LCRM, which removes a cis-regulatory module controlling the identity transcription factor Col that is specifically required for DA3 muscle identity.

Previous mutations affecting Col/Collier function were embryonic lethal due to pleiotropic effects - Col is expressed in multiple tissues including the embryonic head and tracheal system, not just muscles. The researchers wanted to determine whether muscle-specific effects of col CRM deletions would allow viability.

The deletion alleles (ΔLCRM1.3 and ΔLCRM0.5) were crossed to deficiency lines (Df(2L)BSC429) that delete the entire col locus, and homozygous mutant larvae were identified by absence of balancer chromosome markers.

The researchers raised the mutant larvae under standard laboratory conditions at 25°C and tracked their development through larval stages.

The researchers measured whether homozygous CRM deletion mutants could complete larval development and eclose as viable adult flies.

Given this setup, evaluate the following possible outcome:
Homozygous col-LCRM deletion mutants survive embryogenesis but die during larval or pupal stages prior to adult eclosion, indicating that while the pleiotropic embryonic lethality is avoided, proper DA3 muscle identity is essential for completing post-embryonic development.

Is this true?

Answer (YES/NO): NO